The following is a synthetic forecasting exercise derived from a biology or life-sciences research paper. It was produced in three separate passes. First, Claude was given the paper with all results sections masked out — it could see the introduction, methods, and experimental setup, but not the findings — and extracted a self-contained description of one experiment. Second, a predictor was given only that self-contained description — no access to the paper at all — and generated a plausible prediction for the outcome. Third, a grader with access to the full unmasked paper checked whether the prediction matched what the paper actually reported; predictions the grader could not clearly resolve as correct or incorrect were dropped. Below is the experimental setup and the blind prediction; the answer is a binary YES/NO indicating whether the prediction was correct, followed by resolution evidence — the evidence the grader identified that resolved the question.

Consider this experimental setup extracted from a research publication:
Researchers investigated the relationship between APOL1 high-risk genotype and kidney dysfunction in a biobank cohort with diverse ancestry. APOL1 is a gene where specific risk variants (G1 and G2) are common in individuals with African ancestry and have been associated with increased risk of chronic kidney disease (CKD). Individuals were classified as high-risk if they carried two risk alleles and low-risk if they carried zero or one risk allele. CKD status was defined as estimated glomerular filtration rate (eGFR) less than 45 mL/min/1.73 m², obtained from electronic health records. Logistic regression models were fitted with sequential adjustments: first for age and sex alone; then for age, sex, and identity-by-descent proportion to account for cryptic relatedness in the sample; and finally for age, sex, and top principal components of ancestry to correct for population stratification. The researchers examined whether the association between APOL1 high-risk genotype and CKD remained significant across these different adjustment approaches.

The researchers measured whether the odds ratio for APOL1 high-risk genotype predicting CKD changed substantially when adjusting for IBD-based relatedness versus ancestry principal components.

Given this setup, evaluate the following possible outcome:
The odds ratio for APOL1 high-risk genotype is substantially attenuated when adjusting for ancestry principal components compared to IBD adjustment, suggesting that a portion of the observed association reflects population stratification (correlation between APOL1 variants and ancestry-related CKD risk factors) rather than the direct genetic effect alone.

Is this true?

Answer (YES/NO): NO